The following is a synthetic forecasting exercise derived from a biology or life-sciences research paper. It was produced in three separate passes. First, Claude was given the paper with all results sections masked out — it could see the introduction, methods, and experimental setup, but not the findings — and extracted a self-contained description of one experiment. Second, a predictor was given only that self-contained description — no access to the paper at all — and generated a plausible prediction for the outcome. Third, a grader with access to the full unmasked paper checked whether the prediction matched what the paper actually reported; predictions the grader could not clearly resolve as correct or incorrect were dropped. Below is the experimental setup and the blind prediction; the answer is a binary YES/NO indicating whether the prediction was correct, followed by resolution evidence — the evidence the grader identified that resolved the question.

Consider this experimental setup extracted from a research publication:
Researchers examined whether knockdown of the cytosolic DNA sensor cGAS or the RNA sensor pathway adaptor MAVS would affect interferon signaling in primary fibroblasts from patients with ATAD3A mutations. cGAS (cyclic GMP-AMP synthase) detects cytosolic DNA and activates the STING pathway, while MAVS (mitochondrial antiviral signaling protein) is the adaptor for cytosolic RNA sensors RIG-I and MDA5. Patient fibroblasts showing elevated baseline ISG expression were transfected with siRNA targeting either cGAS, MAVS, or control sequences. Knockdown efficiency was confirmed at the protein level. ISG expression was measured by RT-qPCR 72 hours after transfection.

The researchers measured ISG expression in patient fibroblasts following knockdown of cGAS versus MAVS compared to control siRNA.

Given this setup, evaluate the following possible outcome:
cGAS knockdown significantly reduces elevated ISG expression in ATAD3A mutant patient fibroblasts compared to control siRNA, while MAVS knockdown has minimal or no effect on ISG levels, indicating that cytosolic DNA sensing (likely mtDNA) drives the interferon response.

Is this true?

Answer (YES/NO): YES